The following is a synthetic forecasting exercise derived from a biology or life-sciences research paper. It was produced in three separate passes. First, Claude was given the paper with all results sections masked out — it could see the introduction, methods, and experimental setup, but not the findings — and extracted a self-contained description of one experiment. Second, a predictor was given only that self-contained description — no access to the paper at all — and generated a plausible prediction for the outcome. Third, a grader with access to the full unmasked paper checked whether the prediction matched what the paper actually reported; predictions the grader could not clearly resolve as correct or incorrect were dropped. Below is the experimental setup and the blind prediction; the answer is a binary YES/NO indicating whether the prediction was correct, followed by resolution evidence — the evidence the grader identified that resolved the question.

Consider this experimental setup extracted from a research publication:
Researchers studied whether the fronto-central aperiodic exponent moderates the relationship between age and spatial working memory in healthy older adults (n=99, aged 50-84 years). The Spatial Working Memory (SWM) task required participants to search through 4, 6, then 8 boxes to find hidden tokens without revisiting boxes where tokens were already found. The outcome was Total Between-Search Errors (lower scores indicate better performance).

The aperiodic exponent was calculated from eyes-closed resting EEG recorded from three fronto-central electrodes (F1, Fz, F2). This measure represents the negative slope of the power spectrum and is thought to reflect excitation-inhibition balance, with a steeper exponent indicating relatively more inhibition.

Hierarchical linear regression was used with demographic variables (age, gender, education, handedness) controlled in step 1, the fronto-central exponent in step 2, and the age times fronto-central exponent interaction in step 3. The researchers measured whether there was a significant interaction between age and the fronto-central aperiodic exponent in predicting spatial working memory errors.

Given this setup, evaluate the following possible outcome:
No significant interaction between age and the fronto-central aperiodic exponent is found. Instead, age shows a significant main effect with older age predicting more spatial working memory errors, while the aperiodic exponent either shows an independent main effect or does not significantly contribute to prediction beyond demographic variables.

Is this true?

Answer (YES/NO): YES